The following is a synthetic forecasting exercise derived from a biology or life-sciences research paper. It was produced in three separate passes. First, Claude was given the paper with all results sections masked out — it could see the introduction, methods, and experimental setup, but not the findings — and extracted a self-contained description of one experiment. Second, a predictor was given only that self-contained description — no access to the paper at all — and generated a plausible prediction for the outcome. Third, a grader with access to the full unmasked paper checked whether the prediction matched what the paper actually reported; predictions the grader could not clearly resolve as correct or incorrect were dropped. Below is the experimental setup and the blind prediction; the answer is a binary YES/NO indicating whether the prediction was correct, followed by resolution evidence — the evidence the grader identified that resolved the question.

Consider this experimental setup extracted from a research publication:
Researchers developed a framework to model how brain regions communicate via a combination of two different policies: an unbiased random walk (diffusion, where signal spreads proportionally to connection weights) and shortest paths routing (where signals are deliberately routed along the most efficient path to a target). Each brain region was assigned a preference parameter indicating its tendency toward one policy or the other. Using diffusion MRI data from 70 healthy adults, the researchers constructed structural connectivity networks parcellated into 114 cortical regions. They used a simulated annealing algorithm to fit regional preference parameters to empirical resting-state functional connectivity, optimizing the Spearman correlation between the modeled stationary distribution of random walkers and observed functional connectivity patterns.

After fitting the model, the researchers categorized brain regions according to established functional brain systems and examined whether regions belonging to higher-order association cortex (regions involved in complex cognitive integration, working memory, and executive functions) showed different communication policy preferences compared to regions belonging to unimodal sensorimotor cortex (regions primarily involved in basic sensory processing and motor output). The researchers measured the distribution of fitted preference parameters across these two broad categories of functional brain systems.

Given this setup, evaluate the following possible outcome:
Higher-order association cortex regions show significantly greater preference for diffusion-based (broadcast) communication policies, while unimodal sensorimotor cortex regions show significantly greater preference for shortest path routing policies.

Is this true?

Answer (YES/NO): NO